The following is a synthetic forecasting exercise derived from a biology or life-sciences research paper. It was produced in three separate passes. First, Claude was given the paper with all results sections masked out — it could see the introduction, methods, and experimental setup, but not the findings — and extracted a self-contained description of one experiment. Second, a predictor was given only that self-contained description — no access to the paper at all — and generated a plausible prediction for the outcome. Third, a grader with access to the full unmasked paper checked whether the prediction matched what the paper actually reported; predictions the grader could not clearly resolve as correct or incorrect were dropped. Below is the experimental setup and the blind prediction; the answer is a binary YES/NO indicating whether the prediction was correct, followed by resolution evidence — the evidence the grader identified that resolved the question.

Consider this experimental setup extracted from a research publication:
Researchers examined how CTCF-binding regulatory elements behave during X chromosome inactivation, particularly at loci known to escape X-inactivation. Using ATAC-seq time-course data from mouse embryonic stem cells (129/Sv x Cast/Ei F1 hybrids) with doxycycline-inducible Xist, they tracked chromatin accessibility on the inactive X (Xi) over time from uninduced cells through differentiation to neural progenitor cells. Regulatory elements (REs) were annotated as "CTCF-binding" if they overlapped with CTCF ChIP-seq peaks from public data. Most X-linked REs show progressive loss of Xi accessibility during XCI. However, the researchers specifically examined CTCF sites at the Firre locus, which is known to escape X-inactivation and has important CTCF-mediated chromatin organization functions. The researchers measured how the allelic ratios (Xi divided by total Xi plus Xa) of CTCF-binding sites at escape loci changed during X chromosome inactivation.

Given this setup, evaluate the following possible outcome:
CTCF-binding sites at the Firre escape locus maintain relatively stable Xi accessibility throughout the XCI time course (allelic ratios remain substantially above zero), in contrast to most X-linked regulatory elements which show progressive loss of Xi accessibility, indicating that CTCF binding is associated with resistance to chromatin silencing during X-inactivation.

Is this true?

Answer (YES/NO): NO